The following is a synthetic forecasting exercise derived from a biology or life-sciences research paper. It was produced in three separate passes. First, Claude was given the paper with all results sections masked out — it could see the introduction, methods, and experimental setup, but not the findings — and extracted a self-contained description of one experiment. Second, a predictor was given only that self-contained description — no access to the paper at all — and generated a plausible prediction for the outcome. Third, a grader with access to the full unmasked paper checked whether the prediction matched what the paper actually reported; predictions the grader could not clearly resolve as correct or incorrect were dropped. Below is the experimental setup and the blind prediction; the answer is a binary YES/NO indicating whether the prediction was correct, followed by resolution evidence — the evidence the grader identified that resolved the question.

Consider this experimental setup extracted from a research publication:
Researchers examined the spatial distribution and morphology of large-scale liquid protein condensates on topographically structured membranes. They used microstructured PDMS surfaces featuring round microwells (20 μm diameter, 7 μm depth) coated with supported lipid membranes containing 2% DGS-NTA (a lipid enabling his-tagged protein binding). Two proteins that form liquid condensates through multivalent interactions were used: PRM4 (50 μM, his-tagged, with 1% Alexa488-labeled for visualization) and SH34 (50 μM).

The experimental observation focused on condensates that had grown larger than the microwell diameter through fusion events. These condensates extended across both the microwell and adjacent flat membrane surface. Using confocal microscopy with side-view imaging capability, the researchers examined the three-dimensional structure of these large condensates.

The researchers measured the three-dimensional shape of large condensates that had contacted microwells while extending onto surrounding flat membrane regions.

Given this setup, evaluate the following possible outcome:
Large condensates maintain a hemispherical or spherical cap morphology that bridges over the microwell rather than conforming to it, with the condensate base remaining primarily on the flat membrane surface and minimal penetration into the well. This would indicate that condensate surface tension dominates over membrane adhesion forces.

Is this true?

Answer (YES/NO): NO